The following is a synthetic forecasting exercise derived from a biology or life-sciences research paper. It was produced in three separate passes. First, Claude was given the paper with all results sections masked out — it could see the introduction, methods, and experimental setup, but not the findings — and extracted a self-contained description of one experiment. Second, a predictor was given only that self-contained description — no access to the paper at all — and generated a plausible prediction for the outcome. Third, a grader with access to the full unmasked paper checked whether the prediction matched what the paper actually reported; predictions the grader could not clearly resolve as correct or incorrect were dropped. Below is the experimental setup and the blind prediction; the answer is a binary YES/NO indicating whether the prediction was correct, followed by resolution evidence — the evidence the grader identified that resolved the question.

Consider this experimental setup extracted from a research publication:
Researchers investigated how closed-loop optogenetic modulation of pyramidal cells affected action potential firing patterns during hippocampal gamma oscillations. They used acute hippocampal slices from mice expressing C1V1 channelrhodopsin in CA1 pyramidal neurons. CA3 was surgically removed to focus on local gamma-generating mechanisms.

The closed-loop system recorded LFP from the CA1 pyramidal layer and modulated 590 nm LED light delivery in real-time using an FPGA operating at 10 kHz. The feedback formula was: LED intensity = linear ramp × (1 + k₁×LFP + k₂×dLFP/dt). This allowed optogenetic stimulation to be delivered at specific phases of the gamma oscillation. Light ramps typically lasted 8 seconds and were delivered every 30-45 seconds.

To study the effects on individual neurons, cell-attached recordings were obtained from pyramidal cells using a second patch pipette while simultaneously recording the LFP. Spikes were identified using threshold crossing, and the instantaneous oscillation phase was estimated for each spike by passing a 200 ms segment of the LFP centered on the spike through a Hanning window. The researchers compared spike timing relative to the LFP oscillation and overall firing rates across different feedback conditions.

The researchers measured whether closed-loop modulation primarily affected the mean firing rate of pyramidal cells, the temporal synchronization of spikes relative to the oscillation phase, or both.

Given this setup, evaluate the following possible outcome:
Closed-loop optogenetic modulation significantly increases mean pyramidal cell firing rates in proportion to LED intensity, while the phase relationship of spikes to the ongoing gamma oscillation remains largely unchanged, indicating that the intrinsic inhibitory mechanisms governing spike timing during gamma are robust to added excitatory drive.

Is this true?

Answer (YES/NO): NO